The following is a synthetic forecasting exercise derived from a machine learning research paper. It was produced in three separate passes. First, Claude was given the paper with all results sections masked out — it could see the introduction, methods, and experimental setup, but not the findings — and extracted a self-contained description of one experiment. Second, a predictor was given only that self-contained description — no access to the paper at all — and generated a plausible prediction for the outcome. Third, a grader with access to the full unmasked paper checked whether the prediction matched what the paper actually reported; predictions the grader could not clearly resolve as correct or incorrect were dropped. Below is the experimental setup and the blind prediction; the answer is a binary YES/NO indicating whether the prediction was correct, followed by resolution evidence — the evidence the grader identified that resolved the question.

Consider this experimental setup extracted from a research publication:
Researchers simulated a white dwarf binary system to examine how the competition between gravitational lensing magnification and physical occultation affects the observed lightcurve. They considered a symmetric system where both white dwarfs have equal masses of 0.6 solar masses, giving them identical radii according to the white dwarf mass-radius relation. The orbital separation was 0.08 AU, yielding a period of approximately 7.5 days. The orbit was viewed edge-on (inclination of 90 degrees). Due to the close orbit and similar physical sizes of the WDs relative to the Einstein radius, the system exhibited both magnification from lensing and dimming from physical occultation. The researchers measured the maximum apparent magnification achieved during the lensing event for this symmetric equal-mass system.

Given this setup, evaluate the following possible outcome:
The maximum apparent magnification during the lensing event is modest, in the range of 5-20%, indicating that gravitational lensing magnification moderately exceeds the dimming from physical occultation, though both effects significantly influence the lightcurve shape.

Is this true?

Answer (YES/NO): YES